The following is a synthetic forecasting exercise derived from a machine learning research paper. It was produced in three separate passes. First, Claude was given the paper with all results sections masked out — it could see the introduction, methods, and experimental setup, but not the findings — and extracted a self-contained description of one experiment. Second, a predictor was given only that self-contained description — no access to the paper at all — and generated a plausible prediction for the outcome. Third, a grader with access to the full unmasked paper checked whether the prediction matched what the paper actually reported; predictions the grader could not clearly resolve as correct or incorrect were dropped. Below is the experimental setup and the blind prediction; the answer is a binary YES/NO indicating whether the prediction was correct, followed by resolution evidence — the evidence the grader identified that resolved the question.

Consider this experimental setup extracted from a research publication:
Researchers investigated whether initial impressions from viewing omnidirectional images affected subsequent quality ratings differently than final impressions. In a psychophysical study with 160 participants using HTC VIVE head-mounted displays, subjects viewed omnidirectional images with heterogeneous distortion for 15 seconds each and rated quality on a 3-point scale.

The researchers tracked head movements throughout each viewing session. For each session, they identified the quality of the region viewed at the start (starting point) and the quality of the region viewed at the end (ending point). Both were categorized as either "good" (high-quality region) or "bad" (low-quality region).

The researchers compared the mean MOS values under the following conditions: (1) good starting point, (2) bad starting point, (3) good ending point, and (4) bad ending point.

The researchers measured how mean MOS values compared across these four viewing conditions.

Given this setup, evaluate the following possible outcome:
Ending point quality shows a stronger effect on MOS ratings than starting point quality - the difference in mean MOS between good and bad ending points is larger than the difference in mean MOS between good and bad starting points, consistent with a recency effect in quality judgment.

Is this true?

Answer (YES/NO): YES